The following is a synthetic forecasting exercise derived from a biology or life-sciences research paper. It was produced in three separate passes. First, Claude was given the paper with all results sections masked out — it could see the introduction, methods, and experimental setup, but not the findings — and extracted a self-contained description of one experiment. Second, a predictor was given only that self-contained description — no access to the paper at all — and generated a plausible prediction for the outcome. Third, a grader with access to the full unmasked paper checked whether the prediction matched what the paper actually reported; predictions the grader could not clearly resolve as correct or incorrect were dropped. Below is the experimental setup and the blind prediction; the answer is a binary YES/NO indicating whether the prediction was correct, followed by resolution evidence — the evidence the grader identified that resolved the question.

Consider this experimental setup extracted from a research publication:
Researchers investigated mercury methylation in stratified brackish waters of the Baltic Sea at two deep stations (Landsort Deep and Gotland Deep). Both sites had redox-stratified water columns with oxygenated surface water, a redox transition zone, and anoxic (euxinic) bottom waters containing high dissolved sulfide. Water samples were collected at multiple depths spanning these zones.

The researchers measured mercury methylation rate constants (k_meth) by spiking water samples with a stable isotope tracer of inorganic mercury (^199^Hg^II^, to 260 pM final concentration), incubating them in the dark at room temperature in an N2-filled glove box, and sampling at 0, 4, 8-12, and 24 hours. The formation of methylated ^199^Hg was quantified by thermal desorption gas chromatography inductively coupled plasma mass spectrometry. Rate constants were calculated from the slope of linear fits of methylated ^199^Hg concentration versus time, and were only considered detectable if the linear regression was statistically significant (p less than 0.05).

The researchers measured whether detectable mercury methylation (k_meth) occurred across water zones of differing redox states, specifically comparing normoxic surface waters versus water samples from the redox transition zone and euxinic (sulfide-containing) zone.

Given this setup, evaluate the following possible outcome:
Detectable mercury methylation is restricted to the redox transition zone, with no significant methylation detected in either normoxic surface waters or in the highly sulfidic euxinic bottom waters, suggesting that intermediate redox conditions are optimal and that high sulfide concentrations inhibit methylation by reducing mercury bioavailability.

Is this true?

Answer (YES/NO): NO